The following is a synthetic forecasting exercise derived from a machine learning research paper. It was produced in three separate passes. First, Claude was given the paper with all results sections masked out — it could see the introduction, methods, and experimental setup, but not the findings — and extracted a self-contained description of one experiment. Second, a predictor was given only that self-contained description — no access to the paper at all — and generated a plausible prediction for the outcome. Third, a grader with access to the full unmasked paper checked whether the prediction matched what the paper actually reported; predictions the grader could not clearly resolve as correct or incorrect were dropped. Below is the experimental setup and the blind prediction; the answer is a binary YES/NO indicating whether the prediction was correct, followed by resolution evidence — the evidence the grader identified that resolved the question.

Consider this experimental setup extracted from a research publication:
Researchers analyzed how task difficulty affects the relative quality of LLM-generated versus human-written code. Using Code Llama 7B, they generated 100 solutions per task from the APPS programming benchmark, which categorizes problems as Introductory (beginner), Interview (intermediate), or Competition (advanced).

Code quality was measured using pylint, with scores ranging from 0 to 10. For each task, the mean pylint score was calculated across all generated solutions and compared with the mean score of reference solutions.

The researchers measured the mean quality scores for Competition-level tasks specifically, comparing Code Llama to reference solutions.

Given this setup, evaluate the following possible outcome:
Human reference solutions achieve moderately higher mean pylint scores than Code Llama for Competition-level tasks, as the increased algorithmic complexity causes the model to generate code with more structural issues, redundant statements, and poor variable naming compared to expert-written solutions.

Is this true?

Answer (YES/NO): NO